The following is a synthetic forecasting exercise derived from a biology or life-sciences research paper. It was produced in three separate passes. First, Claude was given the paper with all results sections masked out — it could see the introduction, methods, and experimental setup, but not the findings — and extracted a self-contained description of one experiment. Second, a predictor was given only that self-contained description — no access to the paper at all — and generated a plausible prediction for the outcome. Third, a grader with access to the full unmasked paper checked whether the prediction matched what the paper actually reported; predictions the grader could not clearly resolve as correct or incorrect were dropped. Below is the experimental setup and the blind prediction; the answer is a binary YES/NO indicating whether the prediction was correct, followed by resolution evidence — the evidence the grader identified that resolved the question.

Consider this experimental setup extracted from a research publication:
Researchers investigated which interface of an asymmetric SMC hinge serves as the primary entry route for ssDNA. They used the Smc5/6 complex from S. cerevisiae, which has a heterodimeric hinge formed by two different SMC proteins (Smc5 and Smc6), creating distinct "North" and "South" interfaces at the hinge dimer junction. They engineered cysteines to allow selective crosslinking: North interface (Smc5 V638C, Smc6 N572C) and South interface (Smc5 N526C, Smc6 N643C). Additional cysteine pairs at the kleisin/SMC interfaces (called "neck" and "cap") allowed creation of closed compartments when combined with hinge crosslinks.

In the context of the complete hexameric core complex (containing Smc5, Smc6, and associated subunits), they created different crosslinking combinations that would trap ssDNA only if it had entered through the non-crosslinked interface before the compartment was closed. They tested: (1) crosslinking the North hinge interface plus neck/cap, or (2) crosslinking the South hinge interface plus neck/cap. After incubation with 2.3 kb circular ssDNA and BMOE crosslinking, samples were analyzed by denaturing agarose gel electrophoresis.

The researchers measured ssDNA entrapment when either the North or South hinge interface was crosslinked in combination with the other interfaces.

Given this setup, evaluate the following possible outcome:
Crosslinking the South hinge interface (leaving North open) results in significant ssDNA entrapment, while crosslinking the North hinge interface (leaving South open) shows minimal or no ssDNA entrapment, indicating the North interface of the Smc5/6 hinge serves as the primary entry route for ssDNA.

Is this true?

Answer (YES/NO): NO